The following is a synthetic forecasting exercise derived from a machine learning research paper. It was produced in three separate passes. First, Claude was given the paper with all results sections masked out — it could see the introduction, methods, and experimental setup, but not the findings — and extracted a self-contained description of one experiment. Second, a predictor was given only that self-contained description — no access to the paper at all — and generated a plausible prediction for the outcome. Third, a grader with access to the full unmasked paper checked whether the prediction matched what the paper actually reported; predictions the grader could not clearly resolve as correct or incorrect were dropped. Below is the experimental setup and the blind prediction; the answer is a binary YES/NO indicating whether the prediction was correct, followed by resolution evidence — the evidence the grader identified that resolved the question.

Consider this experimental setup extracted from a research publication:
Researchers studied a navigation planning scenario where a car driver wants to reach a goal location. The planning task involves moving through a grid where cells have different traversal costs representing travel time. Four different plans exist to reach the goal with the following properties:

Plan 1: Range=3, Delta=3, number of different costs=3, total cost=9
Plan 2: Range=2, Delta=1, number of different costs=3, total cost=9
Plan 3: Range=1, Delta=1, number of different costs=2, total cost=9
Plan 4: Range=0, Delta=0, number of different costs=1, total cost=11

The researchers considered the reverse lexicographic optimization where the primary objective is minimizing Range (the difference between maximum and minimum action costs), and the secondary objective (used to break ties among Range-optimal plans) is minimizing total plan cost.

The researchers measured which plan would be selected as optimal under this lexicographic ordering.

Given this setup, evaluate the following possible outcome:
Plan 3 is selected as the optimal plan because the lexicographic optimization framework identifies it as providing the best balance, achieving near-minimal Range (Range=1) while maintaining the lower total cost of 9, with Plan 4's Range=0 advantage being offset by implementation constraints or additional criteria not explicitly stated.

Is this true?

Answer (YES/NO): NO